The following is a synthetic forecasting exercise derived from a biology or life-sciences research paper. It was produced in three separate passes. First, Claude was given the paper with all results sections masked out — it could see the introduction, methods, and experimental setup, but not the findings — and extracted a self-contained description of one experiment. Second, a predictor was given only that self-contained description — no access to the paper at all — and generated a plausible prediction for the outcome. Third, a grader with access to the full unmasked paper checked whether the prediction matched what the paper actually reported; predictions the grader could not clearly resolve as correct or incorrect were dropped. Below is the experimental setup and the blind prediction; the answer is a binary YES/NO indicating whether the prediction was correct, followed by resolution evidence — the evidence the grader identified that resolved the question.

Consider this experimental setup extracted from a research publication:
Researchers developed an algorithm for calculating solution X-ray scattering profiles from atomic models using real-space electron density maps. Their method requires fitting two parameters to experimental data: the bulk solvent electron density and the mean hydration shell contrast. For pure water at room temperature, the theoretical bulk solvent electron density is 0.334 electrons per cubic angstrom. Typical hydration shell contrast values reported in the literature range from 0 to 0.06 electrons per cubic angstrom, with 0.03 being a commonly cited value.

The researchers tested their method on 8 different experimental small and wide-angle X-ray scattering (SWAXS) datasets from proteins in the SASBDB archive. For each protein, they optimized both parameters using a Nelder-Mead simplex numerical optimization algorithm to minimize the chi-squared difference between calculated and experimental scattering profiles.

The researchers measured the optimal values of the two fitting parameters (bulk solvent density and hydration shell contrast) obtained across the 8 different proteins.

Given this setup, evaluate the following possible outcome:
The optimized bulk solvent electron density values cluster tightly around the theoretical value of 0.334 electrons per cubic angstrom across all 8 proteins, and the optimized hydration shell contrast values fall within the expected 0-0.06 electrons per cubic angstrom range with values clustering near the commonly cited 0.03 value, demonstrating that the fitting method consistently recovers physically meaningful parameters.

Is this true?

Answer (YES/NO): NO